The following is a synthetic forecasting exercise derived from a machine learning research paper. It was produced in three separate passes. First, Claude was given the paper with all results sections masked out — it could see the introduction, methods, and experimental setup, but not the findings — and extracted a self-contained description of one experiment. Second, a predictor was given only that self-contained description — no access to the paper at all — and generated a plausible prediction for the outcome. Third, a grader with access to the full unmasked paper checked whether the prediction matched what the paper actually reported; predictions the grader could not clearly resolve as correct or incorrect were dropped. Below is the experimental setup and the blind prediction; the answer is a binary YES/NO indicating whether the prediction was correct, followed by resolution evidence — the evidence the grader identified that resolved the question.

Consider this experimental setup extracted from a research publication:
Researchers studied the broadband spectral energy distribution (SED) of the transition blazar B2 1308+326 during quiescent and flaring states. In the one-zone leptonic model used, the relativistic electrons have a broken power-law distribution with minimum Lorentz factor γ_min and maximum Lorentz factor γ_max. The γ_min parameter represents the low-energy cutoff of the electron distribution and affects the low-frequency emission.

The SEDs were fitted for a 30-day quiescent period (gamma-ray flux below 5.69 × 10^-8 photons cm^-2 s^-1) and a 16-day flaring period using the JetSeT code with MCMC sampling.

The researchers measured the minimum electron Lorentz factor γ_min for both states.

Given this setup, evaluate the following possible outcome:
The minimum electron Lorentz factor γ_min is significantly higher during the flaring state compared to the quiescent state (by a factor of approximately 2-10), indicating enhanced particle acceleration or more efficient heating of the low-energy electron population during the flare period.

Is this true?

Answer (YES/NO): NO